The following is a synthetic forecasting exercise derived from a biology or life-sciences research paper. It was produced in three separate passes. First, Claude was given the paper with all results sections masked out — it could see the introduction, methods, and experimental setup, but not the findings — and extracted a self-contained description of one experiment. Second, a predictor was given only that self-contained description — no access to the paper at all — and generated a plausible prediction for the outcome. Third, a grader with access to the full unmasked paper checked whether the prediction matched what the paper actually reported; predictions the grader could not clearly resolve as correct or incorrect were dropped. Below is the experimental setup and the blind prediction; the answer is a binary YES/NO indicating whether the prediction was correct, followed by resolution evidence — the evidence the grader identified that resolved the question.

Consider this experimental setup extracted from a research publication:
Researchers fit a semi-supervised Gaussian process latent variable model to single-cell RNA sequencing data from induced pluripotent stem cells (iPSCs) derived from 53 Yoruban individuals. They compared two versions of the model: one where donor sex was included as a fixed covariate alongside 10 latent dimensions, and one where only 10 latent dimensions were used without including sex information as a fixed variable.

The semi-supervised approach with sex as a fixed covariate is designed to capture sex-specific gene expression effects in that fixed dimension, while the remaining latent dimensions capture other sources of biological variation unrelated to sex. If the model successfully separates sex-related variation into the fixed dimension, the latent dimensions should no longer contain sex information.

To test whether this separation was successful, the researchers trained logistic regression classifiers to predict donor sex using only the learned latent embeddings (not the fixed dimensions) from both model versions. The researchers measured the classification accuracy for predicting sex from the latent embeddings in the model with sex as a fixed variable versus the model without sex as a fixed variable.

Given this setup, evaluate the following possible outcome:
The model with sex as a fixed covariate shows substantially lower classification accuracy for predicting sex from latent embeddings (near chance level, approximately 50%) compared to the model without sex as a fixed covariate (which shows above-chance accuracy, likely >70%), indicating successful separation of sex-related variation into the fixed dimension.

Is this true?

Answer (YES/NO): NO